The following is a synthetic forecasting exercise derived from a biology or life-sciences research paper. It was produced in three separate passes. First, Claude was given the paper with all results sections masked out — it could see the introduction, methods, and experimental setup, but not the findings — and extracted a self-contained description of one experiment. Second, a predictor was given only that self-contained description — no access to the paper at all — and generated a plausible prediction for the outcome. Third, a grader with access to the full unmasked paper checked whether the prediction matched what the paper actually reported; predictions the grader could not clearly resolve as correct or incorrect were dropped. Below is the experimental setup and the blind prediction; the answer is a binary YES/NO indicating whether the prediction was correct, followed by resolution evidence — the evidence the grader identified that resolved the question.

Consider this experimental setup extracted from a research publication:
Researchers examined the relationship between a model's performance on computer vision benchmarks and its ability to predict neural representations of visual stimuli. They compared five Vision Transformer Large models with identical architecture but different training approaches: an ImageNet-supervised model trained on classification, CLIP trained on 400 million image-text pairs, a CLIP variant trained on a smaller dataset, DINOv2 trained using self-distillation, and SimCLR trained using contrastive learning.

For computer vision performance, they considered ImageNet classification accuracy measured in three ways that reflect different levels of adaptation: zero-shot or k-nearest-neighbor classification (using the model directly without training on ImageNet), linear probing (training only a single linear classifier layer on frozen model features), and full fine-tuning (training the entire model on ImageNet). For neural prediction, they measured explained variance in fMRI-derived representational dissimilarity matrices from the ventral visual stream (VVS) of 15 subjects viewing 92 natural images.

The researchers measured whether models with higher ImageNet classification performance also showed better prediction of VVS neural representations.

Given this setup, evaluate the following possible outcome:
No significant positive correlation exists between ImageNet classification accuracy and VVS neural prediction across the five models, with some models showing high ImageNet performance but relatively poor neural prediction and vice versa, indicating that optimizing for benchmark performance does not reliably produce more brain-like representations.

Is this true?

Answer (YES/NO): YES